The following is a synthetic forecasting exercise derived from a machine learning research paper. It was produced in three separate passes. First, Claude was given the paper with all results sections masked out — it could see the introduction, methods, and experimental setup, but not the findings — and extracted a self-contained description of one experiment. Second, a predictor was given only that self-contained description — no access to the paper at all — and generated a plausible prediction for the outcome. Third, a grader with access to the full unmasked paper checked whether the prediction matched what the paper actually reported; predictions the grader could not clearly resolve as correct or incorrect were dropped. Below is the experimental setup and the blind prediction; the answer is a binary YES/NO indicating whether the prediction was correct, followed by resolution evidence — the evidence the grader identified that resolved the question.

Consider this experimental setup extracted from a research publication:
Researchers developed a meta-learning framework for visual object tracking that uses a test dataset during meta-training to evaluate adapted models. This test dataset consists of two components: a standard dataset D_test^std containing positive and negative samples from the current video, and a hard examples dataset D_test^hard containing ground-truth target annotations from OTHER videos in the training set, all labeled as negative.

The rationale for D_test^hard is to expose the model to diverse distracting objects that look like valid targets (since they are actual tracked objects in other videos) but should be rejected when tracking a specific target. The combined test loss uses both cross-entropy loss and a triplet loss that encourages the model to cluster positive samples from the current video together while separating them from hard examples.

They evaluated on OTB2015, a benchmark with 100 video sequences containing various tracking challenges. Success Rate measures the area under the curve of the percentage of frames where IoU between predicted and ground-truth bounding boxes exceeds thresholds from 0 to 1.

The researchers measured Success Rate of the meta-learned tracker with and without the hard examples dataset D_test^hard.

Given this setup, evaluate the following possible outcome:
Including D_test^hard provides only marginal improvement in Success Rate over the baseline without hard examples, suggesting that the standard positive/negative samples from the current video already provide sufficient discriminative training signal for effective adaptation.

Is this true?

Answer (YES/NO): NO